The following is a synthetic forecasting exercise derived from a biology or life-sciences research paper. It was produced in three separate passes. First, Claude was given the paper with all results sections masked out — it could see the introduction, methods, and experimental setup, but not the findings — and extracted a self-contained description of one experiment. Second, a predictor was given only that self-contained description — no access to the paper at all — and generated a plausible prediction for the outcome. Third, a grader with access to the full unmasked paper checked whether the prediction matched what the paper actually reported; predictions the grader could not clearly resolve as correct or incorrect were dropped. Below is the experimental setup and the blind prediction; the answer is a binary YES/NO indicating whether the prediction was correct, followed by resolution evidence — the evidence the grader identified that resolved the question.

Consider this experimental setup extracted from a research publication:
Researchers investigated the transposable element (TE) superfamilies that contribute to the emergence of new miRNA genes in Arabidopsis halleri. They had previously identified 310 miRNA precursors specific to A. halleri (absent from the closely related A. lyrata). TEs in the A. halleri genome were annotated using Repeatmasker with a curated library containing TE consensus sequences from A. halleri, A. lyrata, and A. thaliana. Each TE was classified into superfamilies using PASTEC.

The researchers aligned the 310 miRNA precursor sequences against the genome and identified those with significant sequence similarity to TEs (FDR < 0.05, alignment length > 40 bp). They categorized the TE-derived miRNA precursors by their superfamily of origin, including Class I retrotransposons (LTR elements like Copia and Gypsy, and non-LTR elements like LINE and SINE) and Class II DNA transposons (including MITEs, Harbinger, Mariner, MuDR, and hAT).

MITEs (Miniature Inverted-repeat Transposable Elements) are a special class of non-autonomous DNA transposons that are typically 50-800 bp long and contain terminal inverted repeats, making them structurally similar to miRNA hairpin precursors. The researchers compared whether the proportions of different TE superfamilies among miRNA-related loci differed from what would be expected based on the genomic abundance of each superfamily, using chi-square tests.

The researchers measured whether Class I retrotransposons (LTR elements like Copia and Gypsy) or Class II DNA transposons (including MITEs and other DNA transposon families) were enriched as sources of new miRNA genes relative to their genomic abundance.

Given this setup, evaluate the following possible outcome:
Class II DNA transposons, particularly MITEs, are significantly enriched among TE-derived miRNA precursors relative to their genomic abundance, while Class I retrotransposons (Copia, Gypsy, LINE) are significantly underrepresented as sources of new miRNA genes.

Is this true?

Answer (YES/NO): YES